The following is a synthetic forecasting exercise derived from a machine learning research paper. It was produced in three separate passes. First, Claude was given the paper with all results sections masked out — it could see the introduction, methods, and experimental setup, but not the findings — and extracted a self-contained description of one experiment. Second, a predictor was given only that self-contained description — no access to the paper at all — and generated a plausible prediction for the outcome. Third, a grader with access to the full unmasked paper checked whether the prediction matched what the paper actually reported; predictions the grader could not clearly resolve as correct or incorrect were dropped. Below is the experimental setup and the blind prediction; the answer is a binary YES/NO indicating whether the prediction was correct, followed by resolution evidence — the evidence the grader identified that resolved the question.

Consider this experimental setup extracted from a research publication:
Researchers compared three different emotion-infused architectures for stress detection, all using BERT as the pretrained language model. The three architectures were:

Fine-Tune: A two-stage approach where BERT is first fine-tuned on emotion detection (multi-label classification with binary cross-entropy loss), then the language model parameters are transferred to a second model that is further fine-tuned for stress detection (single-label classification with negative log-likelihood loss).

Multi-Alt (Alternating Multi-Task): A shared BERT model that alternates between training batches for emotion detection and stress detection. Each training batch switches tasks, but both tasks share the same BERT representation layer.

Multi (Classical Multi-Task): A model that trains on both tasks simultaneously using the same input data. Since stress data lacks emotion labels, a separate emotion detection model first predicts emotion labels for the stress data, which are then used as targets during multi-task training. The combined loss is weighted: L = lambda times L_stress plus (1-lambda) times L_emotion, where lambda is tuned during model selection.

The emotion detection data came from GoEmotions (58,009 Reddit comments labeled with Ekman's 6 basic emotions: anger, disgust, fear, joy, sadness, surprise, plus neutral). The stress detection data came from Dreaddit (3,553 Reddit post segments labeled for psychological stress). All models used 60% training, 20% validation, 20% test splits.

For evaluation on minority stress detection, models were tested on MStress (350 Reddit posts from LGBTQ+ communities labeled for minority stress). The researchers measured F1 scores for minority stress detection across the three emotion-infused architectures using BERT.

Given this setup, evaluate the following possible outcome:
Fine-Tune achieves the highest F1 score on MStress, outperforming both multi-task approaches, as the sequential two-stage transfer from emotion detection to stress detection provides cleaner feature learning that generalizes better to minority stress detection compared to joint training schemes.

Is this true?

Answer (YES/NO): NO